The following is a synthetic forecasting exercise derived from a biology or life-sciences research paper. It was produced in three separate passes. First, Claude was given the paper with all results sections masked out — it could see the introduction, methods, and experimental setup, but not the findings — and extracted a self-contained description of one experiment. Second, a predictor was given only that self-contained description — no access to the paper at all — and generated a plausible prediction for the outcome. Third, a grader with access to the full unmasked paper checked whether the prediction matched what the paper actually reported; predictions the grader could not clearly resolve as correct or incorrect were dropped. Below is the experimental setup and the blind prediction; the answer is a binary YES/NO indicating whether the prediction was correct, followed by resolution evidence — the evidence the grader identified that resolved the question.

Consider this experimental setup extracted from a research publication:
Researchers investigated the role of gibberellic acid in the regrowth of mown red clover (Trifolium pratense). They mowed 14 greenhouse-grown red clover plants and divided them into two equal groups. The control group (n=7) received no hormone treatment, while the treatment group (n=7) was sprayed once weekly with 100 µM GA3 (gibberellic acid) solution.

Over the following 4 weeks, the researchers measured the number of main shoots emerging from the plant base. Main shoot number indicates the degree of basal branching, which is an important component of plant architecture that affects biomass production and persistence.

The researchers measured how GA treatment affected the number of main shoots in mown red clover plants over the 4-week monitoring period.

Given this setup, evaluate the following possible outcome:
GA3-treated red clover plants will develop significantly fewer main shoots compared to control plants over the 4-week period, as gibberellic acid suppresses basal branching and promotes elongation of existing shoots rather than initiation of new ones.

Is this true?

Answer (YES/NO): NO